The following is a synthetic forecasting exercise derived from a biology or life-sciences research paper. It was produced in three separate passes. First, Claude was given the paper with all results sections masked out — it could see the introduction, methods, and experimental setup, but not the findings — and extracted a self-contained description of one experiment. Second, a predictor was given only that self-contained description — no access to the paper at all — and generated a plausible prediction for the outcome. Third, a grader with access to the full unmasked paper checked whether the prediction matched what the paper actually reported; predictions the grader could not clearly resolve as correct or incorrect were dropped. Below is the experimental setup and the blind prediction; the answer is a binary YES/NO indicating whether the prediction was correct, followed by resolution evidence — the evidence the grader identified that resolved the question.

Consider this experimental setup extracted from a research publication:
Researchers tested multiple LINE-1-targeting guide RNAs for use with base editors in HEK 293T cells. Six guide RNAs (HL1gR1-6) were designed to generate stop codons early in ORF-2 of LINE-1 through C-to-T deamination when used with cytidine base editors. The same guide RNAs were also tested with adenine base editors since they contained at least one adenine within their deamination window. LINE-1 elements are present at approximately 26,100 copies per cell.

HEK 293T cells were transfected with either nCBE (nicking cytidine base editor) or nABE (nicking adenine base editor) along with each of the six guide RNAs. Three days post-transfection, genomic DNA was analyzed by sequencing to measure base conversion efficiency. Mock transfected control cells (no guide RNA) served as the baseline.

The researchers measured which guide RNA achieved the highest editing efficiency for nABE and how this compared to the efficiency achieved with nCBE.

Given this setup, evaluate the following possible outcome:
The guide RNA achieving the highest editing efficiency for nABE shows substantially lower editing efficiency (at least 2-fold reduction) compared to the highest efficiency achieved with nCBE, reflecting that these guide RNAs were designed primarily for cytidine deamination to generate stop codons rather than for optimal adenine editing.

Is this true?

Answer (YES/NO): NO